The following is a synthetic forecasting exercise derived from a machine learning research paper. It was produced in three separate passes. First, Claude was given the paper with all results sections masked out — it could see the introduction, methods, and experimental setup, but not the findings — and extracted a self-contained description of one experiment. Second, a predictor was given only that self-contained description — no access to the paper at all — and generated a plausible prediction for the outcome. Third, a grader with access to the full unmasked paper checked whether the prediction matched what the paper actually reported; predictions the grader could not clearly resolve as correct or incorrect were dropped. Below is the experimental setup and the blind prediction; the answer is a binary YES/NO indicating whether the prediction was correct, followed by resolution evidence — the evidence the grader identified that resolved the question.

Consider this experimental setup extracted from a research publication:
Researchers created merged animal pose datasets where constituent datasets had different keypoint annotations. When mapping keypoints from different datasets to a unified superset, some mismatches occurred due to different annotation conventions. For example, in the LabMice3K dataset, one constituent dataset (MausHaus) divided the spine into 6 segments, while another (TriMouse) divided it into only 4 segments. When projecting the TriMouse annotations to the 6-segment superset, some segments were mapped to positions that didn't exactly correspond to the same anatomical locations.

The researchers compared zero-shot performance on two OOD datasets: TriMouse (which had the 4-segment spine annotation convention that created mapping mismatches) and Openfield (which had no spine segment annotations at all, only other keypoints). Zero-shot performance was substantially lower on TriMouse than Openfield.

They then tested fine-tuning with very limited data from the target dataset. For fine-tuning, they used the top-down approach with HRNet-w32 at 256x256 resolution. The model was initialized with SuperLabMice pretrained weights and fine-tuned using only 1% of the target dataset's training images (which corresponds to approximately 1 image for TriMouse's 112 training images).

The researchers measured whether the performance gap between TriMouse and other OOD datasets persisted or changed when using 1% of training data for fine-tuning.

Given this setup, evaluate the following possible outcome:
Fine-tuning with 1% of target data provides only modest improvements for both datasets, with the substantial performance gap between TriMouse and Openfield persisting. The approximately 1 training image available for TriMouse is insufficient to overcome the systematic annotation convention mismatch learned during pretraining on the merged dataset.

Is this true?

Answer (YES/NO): NO